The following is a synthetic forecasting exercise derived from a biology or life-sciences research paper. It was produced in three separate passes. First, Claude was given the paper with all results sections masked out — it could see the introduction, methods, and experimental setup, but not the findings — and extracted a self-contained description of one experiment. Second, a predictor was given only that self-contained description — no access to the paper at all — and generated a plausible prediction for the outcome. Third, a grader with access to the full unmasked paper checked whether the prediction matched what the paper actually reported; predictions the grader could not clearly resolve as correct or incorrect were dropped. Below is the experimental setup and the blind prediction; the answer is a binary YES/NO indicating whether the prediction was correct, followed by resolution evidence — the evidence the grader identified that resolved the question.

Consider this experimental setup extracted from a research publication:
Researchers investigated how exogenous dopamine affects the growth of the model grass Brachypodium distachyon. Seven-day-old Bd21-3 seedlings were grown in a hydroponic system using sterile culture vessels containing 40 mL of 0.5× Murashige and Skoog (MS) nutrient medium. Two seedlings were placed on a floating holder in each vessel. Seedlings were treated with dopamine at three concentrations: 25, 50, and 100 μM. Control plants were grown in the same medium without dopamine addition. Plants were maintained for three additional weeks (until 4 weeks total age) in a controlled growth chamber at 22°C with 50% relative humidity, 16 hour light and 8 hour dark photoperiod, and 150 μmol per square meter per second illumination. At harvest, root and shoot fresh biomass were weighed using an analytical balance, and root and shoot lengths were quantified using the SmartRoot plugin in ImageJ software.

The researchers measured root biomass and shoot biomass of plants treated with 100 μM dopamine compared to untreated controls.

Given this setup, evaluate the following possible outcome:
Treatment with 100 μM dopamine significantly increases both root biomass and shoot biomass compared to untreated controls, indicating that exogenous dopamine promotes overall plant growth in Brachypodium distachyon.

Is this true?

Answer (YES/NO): NO